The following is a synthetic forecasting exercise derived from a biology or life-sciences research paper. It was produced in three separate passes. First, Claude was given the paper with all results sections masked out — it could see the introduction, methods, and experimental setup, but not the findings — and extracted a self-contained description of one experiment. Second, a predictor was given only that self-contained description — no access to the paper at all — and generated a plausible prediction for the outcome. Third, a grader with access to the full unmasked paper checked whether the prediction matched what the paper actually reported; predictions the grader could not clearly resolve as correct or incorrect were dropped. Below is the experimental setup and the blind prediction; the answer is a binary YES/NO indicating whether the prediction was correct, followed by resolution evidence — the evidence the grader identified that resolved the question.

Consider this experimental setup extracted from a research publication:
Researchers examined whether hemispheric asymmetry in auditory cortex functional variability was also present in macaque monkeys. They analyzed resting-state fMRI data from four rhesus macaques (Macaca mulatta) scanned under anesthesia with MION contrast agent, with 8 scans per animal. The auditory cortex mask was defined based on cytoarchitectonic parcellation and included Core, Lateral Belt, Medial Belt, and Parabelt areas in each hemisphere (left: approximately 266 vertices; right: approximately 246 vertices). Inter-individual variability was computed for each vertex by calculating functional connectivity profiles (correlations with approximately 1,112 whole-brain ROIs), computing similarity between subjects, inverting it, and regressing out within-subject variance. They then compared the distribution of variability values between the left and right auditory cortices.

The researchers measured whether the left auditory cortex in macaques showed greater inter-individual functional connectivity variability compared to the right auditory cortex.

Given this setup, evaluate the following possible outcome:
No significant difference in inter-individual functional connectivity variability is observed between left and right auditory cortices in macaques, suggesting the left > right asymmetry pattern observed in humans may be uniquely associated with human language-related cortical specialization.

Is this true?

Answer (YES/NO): NO